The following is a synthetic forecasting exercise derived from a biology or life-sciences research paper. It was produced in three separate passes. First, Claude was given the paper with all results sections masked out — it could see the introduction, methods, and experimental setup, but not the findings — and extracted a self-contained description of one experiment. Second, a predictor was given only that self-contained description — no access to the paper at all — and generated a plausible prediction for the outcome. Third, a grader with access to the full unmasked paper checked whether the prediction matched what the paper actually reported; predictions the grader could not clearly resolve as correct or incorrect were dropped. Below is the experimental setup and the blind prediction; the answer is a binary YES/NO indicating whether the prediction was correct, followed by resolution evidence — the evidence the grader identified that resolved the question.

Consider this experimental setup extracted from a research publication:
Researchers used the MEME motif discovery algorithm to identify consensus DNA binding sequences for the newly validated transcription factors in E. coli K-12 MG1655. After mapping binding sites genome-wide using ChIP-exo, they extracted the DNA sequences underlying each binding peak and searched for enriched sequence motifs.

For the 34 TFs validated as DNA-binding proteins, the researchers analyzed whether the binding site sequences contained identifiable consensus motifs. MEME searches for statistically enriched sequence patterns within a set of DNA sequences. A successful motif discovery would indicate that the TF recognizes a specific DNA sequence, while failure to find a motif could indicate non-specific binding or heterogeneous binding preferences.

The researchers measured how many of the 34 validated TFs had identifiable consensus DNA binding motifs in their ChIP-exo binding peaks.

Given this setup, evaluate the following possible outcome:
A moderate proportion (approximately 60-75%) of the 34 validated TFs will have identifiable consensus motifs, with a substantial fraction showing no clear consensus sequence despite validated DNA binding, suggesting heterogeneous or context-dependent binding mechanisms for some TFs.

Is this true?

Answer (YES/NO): NO